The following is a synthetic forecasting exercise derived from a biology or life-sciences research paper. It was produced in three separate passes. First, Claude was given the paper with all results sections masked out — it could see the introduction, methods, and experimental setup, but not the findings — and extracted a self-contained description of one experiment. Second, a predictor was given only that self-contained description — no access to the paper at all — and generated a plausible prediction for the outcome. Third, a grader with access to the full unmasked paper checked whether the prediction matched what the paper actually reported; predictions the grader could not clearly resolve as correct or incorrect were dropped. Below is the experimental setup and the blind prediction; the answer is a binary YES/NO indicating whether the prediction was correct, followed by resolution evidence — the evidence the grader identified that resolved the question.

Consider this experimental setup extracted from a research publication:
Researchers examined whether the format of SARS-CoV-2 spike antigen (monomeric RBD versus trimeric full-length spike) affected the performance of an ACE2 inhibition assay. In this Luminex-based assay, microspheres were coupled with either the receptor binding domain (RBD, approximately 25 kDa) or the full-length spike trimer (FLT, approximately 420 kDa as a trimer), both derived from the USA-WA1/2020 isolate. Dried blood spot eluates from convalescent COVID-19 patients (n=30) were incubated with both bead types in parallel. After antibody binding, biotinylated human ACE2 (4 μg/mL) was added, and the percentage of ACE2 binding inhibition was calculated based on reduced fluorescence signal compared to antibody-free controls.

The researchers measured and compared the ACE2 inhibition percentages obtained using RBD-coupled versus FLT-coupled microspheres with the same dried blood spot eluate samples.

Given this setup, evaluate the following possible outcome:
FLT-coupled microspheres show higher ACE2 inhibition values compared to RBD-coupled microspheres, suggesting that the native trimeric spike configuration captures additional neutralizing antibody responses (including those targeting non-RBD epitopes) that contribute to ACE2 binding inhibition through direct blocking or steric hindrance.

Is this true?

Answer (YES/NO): YES